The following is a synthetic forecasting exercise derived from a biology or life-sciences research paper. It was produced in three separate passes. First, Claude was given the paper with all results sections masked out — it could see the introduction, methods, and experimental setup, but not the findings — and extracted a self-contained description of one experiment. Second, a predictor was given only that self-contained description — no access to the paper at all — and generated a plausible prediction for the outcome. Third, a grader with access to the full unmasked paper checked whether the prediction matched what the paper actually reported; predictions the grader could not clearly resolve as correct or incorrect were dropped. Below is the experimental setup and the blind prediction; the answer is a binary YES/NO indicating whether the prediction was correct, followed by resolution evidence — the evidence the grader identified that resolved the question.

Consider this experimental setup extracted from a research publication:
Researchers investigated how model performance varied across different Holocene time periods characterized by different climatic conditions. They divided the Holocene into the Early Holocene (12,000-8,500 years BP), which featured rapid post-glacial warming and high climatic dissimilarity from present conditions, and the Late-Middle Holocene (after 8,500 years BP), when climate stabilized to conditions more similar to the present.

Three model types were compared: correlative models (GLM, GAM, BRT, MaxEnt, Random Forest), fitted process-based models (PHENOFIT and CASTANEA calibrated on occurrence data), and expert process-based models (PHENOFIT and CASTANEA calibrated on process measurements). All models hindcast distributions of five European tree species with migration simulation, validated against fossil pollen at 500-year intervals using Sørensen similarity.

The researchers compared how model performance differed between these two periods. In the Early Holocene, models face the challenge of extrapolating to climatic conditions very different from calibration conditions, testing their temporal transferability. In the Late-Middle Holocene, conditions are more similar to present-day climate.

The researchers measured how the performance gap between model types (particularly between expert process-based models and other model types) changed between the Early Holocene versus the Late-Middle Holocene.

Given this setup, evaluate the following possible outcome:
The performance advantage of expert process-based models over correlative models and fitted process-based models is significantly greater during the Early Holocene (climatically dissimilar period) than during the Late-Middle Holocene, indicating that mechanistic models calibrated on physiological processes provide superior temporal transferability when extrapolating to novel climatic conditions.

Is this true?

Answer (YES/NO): NO